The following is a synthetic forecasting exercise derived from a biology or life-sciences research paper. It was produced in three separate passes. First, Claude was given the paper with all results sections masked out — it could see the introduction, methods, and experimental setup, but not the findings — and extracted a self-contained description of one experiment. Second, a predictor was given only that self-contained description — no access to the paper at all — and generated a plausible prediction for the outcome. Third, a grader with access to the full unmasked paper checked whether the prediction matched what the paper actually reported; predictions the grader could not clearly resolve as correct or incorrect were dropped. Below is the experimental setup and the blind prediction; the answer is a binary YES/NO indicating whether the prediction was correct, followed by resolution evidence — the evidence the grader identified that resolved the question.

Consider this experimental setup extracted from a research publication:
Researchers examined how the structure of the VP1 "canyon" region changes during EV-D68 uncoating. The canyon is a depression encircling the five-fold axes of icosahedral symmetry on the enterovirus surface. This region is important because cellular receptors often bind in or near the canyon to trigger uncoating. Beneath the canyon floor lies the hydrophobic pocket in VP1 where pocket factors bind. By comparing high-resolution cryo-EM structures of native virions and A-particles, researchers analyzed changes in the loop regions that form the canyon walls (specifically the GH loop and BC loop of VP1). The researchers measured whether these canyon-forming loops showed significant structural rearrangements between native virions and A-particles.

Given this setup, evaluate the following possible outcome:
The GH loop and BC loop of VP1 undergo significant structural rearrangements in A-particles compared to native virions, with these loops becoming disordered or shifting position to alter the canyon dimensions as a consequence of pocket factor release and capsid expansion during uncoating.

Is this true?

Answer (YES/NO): NO